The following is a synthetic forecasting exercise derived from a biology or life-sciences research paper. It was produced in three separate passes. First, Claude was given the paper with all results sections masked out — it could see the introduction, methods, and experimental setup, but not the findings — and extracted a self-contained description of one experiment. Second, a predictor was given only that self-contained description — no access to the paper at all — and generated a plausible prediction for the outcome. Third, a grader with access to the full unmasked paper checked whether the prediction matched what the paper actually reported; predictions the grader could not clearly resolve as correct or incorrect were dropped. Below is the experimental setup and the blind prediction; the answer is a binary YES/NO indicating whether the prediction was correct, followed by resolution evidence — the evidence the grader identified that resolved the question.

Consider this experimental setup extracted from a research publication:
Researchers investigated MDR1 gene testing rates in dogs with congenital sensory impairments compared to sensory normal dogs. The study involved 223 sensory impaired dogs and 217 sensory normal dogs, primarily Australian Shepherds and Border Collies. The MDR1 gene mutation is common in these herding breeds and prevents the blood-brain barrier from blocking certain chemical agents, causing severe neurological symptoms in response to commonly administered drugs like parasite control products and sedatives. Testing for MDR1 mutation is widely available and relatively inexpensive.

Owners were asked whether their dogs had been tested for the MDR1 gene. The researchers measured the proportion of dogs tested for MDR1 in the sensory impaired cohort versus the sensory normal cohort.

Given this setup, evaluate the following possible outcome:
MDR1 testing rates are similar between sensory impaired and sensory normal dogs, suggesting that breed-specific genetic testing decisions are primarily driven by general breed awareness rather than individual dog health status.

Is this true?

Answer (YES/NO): NO